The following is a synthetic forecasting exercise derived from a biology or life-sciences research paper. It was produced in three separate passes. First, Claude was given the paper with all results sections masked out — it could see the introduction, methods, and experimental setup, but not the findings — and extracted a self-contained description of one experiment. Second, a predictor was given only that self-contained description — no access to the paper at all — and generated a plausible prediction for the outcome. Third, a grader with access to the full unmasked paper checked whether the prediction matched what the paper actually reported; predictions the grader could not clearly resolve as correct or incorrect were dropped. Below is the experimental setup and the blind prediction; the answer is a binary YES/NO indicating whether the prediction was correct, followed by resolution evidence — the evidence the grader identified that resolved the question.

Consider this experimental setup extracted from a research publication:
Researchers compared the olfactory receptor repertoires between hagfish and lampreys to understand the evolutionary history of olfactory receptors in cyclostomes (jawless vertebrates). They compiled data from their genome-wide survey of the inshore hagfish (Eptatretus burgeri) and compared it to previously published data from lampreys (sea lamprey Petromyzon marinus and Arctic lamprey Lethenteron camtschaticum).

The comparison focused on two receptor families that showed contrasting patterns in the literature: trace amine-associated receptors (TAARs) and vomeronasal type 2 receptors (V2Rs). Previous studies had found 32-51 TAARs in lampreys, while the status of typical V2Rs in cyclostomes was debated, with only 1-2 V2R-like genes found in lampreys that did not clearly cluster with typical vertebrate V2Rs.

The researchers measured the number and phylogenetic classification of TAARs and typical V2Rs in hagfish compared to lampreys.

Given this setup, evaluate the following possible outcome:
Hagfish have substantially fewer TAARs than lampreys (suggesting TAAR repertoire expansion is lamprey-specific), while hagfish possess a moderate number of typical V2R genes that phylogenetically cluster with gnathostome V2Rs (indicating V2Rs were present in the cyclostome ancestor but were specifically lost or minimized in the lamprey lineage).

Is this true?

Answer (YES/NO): NO